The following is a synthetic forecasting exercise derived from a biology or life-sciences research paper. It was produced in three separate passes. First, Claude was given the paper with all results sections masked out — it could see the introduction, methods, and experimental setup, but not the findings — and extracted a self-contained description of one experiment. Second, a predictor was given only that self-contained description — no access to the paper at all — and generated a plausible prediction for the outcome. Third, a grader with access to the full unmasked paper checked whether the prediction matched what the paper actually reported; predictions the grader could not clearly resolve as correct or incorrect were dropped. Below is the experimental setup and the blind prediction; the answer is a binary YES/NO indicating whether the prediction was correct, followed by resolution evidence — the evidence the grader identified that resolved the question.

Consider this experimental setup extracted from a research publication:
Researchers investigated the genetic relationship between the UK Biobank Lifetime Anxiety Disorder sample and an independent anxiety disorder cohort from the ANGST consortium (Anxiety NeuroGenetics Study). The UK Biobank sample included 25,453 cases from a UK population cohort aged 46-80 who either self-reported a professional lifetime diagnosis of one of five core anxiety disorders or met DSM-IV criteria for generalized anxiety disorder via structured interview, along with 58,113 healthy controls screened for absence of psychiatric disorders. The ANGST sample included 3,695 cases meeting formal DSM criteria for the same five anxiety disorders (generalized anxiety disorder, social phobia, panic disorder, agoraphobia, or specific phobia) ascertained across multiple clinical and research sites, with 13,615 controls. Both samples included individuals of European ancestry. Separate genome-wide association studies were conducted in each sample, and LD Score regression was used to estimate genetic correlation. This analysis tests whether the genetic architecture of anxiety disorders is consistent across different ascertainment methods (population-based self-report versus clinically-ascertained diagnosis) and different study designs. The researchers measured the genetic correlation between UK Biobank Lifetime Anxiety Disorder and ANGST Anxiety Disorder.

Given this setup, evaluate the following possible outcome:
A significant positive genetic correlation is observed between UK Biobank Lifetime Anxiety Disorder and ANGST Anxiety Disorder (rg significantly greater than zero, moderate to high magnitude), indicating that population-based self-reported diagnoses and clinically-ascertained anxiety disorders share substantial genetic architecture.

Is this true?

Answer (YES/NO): YES